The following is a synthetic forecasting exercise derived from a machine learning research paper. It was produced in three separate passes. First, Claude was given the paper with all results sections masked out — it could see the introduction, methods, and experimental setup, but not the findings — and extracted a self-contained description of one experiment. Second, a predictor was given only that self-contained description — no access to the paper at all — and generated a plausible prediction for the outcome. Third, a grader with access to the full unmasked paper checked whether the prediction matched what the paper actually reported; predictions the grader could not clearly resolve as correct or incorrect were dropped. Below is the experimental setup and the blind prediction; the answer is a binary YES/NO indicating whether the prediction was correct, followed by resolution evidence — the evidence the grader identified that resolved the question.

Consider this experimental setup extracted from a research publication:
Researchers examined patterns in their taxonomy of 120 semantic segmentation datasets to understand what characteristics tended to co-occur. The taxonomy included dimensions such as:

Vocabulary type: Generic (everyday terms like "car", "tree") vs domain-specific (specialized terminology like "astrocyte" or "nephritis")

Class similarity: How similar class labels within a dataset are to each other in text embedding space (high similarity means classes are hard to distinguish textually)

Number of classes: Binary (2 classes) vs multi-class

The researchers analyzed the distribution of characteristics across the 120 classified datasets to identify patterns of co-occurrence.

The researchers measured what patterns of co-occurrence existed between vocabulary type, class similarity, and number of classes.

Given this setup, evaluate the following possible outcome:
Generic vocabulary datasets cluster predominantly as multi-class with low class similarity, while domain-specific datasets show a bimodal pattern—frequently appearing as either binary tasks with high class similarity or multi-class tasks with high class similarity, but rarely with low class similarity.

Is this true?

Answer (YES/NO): NO